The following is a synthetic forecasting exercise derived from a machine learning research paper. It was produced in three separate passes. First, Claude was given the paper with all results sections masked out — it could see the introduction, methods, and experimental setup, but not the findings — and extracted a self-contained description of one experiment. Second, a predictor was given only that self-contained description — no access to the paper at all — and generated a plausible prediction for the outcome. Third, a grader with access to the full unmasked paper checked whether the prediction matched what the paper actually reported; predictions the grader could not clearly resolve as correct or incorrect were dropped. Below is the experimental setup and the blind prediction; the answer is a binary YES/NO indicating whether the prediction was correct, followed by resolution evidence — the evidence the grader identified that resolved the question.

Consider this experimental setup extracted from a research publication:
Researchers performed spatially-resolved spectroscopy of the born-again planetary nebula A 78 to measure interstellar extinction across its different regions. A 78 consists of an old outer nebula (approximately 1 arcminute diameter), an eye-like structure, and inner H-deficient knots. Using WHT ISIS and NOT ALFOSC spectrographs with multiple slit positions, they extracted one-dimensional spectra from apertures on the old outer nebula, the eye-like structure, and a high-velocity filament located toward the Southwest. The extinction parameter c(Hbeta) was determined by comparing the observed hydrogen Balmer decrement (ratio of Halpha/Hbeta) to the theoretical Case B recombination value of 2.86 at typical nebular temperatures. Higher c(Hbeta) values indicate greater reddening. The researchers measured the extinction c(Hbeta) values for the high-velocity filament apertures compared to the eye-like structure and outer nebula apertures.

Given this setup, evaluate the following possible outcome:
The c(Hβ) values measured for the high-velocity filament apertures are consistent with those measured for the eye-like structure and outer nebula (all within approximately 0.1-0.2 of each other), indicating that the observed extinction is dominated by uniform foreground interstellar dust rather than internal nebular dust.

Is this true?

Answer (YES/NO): NO